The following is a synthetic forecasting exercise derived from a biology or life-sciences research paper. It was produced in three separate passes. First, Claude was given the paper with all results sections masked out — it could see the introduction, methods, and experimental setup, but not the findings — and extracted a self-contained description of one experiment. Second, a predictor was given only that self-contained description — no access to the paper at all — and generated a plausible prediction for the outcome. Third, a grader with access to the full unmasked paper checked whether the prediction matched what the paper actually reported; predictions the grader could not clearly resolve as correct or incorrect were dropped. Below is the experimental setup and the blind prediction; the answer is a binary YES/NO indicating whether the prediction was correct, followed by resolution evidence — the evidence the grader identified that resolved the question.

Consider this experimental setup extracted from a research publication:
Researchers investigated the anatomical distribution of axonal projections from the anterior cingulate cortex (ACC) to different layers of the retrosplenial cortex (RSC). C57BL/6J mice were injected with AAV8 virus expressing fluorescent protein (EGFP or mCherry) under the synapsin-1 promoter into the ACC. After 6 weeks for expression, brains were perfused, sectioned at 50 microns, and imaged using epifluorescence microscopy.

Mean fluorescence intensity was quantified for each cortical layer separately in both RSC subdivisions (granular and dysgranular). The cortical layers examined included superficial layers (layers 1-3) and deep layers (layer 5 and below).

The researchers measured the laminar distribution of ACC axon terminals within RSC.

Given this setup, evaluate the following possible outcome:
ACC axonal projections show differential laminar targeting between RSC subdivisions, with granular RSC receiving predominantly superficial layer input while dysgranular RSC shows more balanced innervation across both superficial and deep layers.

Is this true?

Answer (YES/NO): NO